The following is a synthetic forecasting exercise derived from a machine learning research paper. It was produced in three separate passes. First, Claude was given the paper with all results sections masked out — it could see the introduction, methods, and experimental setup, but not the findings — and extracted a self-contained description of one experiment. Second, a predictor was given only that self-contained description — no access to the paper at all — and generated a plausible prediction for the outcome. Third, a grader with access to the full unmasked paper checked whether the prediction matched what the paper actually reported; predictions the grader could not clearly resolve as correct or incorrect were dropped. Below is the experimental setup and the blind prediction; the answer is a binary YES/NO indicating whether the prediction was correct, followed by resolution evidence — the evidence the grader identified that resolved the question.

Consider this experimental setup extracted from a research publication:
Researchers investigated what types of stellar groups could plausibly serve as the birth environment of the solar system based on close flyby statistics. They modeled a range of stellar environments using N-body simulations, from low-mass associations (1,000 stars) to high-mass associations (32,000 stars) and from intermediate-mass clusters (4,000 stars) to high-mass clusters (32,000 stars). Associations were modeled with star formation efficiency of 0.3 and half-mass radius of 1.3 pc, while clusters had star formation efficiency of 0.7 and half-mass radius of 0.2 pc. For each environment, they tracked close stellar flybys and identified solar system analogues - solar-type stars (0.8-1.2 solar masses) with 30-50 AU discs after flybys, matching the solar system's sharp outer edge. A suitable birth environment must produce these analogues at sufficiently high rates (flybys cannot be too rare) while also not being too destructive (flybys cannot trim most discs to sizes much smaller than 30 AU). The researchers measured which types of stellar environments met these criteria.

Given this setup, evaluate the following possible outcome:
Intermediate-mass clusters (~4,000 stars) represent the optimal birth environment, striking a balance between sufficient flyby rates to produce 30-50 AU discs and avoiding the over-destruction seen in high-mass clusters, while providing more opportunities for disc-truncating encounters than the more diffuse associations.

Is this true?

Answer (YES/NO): NO